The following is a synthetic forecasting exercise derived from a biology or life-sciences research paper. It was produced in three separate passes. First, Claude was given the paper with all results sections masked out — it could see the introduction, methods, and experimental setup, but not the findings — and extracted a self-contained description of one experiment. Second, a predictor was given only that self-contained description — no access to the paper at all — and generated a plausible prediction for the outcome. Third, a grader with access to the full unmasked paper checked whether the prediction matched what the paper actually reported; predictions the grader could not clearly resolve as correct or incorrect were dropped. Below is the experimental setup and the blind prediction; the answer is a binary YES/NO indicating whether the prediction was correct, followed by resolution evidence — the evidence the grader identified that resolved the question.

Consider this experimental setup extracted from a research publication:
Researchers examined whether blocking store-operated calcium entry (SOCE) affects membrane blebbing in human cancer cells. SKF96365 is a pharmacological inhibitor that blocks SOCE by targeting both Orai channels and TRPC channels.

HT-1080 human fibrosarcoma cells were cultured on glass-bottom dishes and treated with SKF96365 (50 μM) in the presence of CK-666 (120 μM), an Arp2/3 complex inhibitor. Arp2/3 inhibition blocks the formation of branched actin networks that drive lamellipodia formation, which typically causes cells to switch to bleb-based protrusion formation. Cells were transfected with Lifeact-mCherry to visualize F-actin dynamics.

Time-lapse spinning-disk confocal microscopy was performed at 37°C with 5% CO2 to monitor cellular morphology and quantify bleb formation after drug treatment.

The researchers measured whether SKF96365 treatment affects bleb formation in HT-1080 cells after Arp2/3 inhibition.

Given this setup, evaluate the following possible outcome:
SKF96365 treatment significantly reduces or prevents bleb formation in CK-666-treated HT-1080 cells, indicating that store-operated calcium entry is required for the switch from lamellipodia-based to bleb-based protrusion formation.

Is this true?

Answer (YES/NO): YES